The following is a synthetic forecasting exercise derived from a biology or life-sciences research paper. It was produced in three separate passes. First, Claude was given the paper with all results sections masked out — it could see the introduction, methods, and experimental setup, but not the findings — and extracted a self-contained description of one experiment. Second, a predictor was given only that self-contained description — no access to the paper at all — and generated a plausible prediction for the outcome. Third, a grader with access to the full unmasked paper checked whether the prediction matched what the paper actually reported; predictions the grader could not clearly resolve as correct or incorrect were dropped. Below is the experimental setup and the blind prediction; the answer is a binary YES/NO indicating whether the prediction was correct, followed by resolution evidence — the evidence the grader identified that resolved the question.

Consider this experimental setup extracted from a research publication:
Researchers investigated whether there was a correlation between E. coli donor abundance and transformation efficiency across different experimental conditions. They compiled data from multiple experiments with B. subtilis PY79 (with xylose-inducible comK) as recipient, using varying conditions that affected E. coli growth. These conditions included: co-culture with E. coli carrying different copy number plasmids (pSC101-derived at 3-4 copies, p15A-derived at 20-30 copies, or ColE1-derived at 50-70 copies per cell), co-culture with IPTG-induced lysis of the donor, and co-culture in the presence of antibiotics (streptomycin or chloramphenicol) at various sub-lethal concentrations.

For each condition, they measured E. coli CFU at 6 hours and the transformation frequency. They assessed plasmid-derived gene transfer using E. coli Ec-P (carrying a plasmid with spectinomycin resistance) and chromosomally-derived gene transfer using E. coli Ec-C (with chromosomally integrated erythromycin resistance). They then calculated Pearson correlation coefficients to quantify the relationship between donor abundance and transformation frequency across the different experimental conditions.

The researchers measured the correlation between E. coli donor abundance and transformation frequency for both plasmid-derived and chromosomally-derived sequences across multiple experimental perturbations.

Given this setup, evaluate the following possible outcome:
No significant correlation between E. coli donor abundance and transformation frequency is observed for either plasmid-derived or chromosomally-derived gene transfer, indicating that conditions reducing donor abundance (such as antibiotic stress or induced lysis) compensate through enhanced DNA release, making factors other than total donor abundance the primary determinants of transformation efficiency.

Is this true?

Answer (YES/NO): NO